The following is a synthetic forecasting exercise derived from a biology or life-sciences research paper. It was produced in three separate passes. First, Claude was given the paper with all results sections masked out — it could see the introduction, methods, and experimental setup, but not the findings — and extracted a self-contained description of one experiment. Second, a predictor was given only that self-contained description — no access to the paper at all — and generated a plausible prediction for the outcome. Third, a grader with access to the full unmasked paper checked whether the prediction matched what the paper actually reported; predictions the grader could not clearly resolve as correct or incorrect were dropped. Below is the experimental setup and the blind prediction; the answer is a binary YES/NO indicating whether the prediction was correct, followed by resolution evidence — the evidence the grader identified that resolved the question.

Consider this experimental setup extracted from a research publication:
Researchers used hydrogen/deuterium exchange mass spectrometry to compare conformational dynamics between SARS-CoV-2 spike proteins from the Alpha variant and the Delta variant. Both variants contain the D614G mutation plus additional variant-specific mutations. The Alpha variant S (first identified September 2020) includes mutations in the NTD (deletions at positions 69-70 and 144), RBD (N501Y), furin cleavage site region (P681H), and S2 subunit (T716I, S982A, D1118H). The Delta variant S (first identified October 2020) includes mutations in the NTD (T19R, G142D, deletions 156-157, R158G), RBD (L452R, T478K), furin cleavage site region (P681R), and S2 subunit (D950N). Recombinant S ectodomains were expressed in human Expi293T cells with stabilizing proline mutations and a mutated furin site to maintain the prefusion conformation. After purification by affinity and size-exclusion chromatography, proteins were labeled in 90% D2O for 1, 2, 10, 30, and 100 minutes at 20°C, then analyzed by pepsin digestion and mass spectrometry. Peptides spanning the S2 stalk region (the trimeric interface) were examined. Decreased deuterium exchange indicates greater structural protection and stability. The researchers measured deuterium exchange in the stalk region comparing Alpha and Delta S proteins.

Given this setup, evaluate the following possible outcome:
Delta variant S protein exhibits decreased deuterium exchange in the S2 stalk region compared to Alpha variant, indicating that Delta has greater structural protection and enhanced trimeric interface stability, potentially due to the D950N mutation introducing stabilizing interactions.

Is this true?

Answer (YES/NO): YES